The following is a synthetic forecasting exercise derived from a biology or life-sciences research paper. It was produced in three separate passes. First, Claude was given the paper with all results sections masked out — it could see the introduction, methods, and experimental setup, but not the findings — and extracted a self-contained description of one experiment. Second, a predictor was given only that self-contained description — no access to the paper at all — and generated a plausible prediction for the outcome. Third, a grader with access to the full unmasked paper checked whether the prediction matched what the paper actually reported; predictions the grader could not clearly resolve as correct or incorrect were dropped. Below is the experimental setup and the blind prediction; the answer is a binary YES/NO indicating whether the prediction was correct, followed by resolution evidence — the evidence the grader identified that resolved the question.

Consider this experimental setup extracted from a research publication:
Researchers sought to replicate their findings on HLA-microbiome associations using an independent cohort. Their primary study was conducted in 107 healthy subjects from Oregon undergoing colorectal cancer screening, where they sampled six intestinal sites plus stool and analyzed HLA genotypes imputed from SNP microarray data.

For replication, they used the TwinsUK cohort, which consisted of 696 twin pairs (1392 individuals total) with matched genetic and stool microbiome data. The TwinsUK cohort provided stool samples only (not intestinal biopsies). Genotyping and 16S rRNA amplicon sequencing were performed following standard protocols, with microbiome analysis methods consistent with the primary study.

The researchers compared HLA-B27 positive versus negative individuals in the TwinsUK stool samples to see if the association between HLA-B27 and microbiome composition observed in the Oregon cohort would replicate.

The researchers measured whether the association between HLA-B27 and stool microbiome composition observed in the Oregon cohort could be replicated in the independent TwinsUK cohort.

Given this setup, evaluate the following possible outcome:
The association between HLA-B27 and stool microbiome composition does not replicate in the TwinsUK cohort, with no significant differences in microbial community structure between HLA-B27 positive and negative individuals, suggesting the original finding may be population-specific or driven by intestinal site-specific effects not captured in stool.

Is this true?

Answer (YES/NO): NO